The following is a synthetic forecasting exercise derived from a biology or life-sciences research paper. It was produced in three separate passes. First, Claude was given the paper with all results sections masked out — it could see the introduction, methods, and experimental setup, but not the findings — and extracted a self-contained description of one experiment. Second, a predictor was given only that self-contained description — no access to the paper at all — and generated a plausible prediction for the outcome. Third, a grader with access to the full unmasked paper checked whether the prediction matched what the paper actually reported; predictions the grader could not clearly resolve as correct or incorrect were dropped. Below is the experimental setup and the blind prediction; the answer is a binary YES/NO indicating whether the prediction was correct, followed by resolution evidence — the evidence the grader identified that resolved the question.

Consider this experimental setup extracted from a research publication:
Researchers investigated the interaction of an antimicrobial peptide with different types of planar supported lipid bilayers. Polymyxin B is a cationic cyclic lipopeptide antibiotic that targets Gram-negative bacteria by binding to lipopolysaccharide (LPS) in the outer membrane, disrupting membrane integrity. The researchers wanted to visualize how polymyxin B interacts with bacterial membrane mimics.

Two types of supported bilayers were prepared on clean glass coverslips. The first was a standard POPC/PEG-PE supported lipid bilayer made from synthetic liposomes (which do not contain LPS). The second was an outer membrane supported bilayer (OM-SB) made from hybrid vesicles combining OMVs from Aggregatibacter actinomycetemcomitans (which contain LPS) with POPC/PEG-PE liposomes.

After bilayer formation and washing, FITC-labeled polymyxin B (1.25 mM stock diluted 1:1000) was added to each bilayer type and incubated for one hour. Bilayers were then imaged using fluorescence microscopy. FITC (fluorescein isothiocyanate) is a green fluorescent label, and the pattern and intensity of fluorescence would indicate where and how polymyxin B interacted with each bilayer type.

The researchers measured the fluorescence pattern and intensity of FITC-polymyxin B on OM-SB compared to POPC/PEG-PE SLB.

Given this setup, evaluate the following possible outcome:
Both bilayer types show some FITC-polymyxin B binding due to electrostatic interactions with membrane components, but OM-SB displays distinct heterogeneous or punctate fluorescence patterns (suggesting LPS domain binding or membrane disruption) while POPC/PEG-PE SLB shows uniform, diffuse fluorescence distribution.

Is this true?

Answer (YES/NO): NO